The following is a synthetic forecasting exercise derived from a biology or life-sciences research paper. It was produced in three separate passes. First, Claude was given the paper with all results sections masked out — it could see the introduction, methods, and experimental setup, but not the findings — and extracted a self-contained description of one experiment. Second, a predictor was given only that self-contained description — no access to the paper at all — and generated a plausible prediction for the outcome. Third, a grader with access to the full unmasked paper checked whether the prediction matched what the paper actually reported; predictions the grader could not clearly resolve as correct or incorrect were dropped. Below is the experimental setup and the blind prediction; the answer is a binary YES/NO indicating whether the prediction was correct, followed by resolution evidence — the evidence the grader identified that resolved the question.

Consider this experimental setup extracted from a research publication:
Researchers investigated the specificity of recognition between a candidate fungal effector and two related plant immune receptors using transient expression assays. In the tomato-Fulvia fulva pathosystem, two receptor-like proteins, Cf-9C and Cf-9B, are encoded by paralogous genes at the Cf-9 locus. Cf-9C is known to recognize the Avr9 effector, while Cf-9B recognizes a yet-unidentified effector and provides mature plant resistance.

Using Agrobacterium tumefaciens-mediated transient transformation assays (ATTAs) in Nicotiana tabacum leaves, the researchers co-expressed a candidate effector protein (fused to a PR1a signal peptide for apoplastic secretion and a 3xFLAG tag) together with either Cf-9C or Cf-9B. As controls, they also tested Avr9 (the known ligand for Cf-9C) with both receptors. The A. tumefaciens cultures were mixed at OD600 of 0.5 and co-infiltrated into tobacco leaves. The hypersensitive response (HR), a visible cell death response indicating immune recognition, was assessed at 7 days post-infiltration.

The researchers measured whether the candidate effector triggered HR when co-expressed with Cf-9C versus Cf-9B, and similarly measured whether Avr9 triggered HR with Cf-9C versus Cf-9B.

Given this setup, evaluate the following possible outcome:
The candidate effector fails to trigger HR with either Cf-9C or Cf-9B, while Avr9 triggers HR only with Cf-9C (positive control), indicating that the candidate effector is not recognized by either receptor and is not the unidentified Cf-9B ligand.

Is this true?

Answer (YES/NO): NO